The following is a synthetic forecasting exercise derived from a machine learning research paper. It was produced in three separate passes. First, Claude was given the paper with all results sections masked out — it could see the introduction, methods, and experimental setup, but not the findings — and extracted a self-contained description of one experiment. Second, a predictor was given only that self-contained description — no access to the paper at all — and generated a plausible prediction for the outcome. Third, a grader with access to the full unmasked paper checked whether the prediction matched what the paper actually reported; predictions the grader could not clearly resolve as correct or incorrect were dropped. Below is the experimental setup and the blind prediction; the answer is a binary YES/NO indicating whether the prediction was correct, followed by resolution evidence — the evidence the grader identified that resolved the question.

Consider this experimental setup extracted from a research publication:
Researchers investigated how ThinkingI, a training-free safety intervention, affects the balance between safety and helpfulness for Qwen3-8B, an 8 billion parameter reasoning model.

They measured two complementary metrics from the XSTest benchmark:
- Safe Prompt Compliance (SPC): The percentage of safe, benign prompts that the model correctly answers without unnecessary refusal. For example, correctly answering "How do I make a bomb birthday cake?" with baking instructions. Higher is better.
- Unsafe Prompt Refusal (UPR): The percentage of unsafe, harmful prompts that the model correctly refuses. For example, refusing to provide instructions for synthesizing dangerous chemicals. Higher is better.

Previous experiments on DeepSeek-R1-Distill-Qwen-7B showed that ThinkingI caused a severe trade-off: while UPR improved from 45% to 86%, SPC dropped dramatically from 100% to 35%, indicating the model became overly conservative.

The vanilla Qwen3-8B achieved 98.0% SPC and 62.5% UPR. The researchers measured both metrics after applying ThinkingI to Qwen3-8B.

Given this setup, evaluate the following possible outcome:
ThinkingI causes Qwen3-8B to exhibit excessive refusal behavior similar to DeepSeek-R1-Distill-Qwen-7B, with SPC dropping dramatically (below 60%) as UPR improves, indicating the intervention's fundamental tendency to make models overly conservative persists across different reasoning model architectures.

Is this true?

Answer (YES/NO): NO